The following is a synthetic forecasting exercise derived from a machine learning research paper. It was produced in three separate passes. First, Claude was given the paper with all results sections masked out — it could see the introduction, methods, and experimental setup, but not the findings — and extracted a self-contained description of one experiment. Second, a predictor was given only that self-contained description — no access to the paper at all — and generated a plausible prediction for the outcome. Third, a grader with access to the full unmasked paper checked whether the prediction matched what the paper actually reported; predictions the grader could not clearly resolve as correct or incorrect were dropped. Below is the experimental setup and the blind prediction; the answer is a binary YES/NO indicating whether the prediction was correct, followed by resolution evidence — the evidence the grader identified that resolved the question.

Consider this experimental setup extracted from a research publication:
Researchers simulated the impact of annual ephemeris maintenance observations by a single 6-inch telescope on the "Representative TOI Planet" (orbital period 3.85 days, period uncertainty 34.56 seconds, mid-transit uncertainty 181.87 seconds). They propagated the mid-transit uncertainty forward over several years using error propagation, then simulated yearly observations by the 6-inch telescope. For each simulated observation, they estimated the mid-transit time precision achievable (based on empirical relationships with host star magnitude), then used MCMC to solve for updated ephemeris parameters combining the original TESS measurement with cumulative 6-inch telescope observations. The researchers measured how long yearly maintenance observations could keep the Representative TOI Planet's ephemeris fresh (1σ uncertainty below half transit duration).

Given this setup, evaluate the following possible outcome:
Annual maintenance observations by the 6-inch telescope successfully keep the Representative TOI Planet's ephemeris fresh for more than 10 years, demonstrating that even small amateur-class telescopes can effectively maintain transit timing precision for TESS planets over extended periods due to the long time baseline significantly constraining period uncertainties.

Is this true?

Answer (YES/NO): NO